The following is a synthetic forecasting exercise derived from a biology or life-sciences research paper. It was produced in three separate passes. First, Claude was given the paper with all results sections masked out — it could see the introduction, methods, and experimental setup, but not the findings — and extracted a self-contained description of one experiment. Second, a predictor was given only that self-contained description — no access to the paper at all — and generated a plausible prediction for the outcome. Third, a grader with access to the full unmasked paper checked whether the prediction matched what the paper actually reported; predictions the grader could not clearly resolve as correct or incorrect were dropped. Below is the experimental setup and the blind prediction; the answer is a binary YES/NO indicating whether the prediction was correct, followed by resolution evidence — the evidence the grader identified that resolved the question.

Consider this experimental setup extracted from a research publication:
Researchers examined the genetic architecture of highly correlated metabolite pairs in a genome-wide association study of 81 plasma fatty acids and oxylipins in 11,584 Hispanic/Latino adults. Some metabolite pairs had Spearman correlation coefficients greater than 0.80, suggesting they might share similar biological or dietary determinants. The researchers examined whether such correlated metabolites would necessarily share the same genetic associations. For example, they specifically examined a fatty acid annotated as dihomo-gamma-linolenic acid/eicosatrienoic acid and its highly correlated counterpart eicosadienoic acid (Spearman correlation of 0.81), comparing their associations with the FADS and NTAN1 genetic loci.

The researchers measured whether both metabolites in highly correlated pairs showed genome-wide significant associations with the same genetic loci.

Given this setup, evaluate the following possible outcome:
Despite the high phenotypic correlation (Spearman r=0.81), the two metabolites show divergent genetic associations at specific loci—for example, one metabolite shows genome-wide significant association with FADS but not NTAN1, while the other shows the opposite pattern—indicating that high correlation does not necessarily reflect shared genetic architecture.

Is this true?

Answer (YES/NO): NO